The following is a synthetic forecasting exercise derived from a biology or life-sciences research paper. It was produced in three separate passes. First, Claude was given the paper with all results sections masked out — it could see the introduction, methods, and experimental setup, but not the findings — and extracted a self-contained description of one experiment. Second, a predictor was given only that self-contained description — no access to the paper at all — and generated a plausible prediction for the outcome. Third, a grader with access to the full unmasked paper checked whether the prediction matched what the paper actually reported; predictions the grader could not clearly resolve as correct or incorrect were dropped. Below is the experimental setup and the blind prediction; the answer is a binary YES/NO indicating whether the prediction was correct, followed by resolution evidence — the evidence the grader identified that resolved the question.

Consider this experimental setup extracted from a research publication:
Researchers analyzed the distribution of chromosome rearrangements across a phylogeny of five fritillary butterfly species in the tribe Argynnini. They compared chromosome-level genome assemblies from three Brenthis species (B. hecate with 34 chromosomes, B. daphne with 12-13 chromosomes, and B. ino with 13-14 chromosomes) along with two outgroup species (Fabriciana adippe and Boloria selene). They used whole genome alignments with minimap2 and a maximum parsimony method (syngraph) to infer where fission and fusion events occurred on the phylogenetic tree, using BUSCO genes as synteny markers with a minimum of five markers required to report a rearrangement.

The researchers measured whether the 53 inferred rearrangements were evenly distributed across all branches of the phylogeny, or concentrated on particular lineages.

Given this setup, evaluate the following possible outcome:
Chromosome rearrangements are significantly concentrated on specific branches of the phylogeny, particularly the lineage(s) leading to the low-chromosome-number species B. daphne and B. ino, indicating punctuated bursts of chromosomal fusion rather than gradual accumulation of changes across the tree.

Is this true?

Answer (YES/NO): YES